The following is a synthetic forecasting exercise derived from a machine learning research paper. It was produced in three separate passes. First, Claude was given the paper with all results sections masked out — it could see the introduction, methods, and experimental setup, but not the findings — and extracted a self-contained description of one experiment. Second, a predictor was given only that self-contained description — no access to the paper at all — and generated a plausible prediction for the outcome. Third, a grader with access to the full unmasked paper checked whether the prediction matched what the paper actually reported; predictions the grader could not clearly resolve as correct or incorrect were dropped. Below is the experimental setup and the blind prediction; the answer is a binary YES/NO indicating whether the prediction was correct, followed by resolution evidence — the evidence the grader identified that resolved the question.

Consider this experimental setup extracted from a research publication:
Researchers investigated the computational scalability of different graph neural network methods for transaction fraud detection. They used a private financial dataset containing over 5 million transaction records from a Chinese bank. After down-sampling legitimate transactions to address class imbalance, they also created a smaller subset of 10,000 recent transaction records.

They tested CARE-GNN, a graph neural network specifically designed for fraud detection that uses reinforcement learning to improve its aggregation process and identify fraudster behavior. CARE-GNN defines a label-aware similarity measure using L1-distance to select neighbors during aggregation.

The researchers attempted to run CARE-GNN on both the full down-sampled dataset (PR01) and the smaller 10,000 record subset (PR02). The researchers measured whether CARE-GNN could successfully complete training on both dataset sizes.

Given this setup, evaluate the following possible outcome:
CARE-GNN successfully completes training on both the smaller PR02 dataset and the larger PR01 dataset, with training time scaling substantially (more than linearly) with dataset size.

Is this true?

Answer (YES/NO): NO